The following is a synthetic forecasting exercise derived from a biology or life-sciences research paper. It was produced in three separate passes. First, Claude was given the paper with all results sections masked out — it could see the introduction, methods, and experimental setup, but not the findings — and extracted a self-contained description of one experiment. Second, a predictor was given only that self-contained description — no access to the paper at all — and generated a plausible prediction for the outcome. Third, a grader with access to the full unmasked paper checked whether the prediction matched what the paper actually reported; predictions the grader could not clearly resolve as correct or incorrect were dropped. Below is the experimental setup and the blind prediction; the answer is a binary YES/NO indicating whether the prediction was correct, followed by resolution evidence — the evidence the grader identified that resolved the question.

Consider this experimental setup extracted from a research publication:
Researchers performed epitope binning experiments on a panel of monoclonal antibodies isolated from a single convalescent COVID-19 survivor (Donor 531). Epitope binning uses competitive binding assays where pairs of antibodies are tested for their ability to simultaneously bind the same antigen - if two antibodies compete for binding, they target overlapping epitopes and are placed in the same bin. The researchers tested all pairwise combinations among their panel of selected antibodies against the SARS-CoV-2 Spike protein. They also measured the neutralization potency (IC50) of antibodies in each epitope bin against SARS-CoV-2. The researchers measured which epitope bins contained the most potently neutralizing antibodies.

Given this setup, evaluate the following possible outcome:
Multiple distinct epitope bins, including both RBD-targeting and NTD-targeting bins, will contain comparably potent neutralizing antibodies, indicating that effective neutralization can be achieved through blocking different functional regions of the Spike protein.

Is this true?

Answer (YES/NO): NO